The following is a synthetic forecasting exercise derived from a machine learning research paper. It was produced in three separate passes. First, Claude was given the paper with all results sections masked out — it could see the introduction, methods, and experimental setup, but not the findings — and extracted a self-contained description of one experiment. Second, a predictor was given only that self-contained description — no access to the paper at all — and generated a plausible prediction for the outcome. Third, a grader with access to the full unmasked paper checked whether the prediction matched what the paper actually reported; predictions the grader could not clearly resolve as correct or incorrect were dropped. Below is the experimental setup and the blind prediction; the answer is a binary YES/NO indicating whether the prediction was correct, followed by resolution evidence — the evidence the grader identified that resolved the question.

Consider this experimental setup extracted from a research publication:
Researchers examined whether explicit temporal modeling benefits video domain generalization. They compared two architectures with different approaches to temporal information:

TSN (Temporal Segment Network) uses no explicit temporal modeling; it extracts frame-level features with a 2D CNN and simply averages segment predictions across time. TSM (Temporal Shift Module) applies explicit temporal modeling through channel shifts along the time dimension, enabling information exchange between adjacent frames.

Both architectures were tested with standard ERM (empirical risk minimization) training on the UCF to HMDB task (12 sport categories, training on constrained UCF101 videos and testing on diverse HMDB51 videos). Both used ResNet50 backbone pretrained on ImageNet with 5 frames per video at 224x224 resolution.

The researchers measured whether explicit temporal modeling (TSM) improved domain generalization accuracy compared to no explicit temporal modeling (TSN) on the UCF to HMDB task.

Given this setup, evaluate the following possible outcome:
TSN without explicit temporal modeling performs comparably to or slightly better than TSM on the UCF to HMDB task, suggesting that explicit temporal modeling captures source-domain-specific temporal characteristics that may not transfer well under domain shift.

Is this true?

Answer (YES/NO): NO